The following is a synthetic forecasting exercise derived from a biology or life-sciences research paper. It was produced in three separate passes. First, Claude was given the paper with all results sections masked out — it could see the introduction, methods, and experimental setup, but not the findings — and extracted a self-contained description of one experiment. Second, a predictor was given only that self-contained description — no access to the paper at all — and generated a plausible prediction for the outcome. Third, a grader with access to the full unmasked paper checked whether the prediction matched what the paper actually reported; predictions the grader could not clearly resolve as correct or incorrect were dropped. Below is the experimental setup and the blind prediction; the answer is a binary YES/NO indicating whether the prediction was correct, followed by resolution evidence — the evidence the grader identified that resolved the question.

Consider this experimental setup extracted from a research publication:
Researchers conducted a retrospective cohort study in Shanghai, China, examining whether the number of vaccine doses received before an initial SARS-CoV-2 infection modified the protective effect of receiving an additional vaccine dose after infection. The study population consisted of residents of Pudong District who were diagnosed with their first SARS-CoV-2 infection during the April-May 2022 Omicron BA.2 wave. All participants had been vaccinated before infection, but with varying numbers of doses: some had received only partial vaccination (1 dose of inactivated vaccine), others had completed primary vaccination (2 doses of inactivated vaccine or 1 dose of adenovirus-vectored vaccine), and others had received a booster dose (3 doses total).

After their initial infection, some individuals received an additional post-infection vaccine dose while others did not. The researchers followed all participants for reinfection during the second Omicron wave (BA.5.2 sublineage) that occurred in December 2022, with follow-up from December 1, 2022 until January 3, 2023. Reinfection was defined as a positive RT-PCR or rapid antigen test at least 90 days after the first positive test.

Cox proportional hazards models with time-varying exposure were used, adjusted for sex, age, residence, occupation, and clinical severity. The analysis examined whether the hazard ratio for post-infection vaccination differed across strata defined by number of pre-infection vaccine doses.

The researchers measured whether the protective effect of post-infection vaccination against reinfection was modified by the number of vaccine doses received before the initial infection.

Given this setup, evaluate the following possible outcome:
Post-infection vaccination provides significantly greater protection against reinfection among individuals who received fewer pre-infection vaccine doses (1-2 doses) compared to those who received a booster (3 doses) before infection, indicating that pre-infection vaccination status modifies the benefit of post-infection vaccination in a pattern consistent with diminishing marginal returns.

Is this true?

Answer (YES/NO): YES